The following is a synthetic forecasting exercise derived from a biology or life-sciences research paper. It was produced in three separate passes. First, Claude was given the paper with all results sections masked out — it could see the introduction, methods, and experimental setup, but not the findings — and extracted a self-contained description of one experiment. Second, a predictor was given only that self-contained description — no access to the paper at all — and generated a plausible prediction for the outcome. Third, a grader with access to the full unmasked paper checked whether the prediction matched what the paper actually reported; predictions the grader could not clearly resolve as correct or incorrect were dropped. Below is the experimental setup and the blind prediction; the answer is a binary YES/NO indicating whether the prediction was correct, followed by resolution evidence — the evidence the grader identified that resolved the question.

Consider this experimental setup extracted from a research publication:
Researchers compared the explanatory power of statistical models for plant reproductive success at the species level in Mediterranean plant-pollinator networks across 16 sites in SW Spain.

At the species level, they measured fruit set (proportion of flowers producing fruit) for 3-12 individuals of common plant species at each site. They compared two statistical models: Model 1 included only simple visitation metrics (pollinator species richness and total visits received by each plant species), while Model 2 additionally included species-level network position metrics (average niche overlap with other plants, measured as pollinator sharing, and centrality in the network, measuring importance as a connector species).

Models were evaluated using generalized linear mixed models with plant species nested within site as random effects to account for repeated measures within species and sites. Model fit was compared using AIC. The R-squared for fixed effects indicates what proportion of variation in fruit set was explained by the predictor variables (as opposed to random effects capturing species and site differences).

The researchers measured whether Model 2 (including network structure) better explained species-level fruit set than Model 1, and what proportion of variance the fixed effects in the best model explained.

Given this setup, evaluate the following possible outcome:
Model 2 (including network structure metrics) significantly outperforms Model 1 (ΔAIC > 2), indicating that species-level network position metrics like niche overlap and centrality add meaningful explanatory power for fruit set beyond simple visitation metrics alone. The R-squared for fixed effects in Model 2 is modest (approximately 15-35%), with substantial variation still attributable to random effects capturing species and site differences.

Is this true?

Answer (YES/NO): NO